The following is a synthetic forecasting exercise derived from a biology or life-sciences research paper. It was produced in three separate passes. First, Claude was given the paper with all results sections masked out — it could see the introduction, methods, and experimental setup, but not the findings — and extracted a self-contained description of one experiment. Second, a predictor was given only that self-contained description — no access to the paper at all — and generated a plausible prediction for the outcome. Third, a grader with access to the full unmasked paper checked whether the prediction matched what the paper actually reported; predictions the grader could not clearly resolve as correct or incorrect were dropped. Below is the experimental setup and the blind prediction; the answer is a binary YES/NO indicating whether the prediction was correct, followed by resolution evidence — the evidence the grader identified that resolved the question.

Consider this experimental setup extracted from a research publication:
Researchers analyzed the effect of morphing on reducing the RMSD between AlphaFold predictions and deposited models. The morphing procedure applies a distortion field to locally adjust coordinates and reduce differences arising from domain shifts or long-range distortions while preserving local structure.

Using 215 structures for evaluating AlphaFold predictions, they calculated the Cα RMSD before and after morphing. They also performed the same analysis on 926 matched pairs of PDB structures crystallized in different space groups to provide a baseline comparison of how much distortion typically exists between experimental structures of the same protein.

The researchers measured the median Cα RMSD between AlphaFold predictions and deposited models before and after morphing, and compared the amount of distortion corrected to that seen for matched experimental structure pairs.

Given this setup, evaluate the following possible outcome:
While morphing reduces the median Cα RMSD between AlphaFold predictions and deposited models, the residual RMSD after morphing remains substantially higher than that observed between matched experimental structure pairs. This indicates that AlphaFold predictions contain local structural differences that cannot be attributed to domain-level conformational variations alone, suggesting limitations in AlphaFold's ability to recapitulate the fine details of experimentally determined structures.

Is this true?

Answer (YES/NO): NO